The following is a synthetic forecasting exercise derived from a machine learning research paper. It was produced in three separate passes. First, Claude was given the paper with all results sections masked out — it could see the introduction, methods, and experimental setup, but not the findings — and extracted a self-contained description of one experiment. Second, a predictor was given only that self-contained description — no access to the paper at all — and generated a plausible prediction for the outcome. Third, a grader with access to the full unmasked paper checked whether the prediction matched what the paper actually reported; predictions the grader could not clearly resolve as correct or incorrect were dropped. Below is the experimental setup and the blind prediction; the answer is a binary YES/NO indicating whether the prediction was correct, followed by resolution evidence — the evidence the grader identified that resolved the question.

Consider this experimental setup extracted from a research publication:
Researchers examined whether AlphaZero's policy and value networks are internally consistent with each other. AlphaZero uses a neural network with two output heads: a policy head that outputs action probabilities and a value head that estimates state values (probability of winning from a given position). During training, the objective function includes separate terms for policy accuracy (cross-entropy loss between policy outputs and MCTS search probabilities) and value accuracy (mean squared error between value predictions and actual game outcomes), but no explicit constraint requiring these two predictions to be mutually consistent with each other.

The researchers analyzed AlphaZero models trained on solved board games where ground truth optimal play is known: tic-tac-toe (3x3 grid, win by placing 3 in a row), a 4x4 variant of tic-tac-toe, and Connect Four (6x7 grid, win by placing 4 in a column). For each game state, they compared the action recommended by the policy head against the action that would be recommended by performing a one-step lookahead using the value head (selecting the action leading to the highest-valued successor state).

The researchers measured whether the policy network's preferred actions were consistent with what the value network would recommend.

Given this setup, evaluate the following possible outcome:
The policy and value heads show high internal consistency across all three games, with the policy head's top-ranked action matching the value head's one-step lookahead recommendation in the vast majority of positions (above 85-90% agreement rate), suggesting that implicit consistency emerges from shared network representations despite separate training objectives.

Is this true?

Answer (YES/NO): NO